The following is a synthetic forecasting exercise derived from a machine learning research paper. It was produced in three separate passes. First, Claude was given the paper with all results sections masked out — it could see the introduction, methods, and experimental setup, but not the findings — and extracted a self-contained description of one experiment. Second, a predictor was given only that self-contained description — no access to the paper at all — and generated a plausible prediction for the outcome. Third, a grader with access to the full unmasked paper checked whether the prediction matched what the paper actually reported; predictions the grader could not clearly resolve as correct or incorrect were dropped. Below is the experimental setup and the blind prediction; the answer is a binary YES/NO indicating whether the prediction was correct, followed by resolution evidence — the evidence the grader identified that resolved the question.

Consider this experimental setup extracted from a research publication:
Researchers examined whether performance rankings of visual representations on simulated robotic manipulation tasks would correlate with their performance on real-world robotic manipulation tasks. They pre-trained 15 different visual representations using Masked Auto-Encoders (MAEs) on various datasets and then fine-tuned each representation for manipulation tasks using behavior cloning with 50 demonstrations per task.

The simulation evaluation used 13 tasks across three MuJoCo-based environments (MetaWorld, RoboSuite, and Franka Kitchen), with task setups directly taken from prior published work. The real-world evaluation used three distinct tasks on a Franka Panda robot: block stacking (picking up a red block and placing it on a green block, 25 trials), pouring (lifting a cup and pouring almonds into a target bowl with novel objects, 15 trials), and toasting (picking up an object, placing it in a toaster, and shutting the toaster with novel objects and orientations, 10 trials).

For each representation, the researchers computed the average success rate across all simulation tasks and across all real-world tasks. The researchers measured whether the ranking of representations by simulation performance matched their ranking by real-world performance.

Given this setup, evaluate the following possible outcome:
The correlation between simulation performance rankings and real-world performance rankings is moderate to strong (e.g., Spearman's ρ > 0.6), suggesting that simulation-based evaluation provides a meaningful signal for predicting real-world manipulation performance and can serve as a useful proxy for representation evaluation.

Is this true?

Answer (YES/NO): NO